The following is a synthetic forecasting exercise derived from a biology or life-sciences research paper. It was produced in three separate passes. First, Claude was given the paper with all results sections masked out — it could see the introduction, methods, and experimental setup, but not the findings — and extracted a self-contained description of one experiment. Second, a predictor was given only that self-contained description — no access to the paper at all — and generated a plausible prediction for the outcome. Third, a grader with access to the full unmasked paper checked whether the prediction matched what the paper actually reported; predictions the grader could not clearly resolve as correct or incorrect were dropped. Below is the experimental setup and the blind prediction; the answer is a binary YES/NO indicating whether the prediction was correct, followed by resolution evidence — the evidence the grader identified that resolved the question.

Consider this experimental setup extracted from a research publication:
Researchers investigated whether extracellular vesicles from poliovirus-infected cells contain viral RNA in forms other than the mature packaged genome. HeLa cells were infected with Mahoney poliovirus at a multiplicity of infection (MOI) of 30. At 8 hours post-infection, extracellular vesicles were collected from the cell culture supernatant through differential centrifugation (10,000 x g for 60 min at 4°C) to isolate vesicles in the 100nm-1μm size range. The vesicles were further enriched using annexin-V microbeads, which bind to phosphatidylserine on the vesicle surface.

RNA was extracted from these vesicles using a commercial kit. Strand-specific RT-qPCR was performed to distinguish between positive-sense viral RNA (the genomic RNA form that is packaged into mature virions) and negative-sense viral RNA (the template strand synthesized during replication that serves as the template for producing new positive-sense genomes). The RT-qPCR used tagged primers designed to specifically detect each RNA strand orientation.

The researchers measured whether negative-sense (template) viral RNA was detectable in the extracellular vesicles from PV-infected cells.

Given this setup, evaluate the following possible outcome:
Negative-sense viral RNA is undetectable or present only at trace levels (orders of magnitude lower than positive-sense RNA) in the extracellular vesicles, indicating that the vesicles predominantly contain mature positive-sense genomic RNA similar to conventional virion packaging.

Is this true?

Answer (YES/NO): NO